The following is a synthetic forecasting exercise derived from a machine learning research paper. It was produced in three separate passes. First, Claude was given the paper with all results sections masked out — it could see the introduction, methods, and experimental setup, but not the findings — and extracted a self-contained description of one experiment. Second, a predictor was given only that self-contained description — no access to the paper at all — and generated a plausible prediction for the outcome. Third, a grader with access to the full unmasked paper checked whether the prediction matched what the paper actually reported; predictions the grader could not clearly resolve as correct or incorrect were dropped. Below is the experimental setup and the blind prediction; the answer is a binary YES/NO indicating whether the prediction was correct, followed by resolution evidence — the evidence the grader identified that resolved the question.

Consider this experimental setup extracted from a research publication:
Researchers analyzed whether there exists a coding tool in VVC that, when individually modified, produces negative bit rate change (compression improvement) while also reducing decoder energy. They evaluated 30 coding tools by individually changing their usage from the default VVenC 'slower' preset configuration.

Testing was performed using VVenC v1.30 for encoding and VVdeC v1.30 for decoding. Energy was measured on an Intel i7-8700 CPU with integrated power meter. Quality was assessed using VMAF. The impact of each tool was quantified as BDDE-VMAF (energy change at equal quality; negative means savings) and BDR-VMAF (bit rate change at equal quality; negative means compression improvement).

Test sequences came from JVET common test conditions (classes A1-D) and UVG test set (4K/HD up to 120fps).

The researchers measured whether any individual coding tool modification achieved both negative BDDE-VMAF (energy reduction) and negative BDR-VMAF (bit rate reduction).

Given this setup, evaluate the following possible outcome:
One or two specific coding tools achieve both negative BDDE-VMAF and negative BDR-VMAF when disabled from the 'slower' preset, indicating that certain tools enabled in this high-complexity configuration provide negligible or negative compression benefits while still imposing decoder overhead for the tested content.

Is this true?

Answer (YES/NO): YES